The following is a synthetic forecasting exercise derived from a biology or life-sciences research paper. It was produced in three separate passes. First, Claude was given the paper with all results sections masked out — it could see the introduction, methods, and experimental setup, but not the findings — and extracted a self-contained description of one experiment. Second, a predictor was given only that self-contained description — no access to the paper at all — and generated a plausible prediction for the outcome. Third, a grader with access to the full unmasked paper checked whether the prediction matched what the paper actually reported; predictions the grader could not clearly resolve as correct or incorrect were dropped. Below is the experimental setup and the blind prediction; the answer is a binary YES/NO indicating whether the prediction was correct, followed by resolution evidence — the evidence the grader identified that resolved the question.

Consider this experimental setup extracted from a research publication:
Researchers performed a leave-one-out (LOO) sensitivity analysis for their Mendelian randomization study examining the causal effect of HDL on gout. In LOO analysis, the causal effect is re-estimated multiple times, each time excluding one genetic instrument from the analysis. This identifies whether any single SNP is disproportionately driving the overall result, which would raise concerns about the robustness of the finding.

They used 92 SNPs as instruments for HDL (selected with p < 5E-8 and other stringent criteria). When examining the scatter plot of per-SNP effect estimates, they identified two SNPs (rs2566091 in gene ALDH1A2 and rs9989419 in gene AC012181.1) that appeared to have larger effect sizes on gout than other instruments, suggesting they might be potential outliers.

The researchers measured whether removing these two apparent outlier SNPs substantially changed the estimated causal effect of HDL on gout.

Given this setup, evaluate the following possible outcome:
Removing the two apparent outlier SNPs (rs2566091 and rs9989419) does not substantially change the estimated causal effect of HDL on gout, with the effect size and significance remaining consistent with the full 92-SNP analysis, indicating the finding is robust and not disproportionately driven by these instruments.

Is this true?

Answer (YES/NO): YES